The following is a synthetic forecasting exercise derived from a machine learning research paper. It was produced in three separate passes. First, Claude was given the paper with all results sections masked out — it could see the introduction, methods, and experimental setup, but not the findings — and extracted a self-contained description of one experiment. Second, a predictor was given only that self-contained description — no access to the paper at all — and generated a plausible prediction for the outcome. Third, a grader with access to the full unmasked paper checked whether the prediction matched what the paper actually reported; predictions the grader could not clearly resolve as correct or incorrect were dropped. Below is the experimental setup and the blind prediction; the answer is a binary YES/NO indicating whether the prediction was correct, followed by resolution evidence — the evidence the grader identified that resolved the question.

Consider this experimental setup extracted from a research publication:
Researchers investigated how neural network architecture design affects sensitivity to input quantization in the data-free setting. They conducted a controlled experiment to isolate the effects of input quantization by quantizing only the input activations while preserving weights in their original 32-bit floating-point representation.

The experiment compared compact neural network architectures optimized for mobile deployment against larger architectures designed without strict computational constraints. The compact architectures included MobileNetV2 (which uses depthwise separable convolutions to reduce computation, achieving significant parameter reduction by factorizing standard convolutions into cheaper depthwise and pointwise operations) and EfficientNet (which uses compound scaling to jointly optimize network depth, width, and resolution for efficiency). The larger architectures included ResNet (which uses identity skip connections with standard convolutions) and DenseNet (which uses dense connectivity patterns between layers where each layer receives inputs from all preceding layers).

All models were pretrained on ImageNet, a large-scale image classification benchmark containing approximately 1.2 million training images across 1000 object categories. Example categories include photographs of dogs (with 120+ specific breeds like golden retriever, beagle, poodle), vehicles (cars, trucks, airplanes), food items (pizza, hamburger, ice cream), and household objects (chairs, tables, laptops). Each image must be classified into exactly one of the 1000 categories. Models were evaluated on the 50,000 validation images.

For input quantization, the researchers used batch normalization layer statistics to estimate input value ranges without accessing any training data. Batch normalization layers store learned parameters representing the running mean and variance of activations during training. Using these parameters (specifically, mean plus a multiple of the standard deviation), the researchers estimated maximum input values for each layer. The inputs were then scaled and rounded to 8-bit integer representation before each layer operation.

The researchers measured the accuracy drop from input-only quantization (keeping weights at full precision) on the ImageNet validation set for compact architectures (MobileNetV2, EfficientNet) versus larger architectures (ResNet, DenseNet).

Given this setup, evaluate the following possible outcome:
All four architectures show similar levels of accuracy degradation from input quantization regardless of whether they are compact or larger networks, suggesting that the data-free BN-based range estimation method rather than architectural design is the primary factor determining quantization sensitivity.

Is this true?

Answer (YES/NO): NO